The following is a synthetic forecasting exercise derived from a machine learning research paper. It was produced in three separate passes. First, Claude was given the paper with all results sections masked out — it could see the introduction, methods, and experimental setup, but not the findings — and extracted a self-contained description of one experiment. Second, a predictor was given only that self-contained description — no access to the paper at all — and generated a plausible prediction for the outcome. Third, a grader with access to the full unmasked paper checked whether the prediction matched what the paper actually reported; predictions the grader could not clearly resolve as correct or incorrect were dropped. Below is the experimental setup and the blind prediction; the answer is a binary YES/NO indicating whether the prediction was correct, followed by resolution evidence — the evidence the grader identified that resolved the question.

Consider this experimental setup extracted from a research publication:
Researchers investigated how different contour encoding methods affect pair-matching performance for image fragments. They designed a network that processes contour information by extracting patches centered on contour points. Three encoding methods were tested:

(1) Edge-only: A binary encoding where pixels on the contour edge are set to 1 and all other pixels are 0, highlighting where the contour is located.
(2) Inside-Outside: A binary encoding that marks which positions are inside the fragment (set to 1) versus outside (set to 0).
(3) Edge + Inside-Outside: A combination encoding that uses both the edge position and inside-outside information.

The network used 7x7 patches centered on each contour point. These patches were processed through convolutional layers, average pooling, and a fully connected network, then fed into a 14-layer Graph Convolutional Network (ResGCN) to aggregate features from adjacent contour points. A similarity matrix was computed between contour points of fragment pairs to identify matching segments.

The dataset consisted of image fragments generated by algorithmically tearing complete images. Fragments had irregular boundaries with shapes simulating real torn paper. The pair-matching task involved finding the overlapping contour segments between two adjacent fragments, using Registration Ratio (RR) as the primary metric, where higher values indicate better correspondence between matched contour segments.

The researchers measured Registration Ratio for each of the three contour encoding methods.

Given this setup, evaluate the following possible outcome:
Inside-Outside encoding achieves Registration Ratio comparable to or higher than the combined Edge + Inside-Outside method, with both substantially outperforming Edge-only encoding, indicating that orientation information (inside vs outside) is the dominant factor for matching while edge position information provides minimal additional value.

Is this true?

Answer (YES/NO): NO